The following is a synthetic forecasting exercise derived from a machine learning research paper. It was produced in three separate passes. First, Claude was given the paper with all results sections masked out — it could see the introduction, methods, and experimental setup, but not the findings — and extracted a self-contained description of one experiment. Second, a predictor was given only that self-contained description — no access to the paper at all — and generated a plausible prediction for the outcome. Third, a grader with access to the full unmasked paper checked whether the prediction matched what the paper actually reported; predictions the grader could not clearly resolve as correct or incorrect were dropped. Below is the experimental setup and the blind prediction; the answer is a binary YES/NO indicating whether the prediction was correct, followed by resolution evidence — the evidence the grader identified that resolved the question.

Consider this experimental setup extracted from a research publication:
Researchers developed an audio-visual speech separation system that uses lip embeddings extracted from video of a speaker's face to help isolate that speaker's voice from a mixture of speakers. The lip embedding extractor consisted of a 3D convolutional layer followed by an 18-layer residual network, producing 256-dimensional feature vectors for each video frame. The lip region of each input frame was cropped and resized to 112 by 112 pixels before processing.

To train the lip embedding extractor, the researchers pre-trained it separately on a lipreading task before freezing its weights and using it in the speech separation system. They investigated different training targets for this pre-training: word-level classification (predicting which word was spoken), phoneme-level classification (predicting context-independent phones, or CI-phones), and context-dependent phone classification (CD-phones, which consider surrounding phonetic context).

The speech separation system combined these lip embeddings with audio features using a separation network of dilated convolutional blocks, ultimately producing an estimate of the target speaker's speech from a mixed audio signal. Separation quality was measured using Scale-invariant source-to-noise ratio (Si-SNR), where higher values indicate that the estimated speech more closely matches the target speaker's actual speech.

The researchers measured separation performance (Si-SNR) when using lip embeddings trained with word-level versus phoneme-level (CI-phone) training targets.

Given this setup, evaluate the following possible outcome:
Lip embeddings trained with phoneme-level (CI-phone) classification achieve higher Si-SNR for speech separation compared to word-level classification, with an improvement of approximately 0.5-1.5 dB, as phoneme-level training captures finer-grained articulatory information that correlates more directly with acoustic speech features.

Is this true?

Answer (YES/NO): NO